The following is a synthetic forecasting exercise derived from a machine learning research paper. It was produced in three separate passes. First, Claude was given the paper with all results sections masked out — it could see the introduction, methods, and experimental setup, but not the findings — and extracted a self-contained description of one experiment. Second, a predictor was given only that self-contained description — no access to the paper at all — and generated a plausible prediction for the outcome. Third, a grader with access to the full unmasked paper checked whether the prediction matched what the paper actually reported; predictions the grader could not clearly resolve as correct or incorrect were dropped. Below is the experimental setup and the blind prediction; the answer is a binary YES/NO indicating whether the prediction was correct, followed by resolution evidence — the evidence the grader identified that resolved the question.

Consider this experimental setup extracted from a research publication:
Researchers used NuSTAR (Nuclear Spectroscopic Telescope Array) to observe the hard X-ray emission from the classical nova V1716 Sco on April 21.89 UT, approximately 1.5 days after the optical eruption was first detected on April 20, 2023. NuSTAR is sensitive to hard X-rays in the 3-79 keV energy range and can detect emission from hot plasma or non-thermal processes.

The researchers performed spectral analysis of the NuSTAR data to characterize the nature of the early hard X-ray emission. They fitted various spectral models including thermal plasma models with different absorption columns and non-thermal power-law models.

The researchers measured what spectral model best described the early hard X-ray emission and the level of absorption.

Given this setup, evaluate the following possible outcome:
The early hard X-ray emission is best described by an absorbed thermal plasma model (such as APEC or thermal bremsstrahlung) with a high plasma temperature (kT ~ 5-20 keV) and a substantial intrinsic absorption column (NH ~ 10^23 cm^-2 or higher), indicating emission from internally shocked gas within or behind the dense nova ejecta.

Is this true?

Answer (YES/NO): NO